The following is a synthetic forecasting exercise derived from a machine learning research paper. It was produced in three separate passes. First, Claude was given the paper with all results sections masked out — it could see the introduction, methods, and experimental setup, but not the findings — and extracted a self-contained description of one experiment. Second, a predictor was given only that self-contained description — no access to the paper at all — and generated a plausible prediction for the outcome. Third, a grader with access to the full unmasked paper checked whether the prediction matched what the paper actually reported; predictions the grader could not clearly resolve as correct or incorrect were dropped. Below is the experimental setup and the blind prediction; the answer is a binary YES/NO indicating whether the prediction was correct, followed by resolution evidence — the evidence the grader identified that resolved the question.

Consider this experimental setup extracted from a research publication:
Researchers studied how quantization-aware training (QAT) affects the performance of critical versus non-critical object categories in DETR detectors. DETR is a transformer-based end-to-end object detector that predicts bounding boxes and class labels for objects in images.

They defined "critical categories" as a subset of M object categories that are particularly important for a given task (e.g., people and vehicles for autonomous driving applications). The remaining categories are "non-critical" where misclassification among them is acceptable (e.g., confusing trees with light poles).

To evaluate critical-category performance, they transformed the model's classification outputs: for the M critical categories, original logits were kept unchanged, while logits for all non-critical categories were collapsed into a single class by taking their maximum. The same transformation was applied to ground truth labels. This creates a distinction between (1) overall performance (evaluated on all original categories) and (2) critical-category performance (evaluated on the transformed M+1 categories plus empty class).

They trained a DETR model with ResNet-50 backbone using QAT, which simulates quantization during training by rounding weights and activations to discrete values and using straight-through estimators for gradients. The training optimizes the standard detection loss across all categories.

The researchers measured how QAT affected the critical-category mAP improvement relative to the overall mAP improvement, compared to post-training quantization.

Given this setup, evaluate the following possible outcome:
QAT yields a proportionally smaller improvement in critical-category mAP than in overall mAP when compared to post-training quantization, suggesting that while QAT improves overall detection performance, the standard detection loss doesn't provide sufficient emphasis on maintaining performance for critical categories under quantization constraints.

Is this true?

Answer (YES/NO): YES